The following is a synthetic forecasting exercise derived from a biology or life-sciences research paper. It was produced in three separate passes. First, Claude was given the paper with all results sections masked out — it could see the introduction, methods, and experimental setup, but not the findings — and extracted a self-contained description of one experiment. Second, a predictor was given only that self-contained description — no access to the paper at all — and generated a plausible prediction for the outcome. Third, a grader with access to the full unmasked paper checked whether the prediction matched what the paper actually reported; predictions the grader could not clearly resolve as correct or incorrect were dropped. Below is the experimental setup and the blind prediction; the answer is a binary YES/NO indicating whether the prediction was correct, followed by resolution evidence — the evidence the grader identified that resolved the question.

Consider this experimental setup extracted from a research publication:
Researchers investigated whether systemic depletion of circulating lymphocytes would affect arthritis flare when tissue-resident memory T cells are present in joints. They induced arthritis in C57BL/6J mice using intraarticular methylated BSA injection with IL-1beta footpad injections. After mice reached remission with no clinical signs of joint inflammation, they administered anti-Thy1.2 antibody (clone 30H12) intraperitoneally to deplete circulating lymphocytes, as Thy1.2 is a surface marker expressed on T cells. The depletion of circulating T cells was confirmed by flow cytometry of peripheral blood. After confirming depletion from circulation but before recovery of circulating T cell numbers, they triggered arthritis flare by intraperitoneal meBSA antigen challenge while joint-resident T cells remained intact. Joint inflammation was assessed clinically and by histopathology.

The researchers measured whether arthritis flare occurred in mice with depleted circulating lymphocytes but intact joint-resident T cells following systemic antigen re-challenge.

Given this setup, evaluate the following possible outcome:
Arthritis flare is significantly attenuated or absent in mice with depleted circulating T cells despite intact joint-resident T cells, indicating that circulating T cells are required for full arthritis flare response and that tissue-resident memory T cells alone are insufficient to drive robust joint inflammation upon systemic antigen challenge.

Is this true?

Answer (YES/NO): YES